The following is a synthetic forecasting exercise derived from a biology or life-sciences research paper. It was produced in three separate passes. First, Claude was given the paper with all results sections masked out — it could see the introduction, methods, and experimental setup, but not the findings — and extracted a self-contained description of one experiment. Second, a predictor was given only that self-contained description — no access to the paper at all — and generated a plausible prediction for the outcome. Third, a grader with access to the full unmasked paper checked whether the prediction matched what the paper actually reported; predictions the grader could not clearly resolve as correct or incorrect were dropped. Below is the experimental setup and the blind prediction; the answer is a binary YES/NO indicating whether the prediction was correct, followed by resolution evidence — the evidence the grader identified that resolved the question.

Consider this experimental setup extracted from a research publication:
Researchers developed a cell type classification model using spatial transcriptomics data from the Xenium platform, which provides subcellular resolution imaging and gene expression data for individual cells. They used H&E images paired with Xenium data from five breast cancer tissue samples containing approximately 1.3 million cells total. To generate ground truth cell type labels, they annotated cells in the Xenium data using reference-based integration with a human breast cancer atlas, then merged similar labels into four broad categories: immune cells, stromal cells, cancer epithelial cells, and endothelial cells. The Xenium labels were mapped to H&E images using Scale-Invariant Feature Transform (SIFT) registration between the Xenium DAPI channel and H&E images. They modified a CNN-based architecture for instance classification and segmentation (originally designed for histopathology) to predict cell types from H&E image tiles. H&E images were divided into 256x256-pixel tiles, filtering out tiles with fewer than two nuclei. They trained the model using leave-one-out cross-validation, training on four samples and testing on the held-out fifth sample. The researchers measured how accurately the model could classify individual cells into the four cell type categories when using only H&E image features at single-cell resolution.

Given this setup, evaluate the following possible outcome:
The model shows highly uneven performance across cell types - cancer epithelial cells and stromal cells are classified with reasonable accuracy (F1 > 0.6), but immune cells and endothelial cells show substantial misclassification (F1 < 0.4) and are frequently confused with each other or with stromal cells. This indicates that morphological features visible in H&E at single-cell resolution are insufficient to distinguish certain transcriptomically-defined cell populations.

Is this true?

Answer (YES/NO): NO